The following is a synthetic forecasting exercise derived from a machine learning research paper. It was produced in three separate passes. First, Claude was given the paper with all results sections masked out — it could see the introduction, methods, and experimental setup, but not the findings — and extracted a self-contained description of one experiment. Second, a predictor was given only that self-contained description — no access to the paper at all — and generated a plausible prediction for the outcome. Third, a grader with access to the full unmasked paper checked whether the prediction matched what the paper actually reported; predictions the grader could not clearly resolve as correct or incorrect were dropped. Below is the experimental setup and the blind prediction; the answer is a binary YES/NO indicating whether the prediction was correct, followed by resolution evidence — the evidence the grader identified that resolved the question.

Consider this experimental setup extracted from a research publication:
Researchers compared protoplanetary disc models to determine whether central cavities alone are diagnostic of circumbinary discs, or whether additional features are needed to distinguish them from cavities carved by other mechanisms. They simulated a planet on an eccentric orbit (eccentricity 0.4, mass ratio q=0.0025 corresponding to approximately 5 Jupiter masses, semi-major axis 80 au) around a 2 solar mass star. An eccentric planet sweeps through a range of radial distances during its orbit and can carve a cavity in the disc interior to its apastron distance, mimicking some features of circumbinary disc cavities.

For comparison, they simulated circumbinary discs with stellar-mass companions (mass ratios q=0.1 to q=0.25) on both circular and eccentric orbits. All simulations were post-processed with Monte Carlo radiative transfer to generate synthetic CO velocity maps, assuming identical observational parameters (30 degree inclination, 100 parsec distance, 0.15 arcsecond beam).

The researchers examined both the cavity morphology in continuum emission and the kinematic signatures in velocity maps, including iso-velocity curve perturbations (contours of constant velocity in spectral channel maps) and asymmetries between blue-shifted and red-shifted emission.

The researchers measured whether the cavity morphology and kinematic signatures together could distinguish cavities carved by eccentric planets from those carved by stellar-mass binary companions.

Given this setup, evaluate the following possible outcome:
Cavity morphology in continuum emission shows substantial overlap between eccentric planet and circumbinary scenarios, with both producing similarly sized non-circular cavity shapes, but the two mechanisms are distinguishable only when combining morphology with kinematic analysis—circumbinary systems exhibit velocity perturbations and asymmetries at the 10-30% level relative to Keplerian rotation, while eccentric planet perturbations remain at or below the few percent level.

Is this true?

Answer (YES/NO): NO